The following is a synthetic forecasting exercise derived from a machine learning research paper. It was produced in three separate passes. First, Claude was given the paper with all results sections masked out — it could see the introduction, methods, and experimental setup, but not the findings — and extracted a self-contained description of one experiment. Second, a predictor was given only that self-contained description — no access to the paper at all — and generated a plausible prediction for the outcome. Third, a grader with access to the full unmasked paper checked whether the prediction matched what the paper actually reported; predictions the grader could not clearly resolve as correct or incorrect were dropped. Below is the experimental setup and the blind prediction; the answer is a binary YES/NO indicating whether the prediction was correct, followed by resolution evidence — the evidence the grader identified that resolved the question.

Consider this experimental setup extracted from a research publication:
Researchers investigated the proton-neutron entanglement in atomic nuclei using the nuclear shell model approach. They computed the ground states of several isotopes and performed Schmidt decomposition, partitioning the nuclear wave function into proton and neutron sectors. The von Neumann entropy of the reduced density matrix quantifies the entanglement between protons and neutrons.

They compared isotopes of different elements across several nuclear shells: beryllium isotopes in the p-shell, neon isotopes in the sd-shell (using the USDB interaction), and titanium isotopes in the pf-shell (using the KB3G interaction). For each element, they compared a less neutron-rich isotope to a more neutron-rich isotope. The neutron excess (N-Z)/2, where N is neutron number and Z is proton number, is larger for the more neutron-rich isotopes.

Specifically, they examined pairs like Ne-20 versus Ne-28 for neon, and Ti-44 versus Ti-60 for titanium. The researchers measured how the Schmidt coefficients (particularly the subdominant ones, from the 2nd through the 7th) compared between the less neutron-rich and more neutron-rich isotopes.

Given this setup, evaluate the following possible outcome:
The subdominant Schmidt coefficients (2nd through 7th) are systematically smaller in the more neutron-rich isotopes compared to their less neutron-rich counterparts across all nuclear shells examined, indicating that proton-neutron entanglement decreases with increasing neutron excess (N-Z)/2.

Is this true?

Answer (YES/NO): YES